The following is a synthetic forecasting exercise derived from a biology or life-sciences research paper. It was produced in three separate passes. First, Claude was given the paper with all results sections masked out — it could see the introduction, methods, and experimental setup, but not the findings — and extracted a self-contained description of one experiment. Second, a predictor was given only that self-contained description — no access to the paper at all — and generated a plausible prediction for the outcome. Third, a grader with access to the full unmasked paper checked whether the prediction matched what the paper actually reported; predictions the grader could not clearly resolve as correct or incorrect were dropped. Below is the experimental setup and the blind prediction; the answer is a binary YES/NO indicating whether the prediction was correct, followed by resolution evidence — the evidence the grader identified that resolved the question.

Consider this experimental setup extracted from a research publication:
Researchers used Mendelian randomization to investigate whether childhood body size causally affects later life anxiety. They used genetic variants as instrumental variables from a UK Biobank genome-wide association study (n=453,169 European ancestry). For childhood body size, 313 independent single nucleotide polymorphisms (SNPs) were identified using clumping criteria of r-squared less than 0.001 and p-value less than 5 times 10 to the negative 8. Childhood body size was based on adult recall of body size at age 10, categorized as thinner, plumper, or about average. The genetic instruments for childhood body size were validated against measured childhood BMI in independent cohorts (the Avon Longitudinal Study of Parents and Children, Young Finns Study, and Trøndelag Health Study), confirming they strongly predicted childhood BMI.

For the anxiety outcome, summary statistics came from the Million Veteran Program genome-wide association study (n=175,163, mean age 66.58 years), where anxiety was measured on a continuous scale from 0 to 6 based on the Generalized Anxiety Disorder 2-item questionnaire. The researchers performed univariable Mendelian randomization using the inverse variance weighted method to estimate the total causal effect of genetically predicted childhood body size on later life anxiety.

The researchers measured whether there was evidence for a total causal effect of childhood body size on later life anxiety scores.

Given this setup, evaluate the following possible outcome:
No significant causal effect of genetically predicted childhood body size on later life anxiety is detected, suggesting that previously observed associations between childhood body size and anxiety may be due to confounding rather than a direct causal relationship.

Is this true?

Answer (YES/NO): YES